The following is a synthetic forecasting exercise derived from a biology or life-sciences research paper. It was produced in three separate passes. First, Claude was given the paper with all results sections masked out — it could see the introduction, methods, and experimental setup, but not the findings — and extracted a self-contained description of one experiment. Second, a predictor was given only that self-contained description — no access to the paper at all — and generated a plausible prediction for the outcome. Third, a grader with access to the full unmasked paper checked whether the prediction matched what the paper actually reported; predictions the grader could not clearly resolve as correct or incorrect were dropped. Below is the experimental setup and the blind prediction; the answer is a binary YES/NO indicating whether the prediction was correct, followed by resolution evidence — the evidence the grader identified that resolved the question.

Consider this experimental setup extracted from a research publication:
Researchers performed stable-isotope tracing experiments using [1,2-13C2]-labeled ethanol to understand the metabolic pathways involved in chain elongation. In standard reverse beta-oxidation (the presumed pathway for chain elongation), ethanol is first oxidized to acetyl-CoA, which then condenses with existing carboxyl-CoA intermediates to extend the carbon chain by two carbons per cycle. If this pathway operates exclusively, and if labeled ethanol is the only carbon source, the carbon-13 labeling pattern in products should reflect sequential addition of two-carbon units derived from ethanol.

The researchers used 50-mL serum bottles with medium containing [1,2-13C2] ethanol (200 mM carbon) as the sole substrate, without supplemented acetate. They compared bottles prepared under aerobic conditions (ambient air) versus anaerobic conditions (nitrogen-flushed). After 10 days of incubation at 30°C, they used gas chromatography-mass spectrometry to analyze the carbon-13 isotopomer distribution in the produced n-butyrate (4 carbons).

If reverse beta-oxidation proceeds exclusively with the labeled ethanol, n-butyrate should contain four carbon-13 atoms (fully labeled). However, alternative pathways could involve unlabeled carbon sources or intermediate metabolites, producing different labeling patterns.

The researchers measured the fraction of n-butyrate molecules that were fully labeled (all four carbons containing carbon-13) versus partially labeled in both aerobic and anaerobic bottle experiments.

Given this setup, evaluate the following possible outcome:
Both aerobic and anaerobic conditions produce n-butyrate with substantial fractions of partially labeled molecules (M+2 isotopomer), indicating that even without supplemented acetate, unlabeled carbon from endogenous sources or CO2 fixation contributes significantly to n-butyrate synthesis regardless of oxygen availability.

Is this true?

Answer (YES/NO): NO